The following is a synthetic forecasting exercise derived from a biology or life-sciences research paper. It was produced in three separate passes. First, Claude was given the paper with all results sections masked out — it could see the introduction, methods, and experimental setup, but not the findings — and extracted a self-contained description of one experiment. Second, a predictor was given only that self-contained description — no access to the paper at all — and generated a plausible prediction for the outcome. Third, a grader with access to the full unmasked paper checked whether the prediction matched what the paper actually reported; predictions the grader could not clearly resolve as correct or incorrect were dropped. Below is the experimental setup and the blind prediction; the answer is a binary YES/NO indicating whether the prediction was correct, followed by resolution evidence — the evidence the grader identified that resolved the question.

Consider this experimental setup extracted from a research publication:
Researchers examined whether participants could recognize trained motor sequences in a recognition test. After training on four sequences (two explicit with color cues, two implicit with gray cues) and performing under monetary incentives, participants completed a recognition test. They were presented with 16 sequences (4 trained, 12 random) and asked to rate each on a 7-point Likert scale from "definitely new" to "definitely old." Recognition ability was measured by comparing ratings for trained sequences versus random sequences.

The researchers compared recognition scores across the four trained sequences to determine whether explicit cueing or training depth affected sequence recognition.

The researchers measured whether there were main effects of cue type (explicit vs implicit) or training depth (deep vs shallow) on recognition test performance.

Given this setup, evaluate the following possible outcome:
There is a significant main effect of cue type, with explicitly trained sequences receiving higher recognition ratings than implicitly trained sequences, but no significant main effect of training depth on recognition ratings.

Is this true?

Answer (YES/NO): NO